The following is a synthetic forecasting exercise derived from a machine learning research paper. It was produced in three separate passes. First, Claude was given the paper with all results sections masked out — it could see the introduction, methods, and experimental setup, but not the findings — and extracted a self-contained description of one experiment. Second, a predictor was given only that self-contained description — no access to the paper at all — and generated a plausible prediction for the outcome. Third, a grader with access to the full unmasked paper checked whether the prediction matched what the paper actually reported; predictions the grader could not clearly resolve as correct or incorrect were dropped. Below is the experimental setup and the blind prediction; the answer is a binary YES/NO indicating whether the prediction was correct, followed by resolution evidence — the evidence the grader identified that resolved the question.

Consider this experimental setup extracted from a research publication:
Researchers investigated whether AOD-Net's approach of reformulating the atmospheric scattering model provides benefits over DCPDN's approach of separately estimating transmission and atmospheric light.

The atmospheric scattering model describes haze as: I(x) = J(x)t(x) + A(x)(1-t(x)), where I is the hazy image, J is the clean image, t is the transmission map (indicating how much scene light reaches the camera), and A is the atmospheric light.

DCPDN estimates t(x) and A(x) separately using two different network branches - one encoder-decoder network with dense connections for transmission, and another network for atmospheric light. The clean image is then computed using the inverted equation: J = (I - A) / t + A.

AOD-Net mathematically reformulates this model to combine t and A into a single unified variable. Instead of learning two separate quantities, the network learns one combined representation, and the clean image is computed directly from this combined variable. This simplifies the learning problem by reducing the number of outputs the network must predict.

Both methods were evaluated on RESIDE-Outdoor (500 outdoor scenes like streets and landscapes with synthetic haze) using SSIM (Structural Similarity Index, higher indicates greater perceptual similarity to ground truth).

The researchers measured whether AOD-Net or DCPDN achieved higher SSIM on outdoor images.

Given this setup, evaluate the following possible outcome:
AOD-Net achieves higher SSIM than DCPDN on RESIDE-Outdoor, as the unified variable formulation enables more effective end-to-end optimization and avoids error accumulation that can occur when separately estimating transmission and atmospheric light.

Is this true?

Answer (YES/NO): YES